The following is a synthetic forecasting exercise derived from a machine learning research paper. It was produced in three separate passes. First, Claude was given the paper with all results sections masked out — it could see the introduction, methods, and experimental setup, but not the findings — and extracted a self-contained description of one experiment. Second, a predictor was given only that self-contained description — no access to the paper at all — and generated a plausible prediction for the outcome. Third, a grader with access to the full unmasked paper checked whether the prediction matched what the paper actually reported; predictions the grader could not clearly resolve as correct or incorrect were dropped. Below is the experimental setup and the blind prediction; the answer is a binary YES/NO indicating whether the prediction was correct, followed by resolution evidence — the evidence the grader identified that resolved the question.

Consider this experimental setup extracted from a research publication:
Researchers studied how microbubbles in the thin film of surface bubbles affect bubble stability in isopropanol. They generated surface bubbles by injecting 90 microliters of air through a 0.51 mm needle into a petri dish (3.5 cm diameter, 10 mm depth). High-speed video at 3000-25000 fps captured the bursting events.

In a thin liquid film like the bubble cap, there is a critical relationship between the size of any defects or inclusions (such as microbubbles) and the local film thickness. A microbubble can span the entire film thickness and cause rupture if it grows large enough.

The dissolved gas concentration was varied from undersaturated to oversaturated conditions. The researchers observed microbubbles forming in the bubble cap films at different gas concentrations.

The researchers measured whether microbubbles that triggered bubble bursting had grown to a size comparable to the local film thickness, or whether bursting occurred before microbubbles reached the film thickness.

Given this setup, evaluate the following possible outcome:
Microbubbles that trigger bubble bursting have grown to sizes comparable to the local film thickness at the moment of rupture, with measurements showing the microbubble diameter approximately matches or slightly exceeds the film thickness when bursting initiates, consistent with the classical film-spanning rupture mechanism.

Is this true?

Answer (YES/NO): YES